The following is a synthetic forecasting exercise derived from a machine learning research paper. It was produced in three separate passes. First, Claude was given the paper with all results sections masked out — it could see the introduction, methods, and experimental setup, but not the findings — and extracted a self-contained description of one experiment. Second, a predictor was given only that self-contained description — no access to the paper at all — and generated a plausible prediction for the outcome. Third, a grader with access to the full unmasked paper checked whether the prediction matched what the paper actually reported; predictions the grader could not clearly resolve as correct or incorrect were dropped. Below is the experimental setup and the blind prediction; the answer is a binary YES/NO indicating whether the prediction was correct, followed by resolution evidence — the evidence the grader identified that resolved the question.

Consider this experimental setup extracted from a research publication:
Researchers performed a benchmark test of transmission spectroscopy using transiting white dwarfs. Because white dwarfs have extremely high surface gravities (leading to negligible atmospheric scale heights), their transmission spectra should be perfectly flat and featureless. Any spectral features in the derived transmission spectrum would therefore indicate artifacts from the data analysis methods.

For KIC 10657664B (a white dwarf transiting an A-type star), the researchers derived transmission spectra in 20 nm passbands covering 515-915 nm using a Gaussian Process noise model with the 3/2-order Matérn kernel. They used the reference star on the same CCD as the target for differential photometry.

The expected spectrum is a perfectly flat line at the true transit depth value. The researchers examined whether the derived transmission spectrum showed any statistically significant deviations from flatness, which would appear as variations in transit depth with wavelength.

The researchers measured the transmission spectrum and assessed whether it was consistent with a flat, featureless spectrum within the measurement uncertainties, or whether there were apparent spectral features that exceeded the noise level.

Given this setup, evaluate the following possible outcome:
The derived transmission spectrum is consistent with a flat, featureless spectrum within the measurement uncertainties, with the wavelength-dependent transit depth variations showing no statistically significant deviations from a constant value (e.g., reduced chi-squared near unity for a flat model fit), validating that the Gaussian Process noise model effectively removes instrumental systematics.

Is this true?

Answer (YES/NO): NO